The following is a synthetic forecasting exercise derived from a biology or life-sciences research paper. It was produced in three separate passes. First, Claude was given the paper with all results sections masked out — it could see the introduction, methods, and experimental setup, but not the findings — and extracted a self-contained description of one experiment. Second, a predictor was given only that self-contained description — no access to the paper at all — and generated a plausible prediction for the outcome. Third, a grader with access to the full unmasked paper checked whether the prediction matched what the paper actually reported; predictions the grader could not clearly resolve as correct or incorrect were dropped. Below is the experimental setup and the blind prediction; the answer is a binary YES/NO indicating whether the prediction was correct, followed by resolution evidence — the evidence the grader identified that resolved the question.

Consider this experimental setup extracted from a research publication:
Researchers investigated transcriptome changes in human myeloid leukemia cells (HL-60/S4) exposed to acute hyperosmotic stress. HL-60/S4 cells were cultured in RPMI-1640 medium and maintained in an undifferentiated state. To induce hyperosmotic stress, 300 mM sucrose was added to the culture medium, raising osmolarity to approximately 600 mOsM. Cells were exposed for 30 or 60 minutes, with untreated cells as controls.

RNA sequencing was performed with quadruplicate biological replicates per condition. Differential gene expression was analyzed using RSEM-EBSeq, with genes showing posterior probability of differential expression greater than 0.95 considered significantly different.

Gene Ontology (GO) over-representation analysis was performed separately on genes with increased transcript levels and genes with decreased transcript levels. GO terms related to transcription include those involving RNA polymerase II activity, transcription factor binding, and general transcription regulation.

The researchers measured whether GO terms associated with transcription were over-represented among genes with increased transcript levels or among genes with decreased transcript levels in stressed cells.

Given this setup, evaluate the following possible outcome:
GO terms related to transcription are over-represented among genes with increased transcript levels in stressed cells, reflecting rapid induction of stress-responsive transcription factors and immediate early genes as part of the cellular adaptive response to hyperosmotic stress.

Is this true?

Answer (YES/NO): NO